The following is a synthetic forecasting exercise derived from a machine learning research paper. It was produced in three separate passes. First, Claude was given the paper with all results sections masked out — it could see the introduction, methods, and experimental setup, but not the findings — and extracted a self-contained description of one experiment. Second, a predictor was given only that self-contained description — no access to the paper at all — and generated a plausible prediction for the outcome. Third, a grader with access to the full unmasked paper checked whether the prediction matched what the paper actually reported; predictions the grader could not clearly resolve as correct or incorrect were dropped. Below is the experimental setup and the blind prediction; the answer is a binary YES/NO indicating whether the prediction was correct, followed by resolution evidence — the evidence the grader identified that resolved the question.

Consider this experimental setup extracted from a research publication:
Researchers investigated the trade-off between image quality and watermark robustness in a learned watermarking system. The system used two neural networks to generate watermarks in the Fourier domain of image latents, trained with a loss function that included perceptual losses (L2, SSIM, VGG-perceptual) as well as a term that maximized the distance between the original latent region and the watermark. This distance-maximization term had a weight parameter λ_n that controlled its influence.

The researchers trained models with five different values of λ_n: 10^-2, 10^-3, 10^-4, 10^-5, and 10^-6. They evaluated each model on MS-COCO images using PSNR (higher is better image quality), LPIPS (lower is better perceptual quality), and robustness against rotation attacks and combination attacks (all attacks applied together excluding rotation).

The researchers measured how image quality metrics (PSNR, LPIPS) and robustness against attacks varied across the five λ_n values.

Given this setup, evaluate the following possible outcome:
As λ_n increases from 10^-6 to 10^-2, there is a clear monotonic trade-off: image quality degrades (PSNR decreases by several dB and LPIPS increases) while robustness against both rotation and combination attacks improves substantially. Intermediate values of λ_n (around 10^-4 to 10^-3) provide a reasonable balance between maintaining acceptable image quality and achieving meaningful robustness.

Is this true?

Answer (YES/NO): NO